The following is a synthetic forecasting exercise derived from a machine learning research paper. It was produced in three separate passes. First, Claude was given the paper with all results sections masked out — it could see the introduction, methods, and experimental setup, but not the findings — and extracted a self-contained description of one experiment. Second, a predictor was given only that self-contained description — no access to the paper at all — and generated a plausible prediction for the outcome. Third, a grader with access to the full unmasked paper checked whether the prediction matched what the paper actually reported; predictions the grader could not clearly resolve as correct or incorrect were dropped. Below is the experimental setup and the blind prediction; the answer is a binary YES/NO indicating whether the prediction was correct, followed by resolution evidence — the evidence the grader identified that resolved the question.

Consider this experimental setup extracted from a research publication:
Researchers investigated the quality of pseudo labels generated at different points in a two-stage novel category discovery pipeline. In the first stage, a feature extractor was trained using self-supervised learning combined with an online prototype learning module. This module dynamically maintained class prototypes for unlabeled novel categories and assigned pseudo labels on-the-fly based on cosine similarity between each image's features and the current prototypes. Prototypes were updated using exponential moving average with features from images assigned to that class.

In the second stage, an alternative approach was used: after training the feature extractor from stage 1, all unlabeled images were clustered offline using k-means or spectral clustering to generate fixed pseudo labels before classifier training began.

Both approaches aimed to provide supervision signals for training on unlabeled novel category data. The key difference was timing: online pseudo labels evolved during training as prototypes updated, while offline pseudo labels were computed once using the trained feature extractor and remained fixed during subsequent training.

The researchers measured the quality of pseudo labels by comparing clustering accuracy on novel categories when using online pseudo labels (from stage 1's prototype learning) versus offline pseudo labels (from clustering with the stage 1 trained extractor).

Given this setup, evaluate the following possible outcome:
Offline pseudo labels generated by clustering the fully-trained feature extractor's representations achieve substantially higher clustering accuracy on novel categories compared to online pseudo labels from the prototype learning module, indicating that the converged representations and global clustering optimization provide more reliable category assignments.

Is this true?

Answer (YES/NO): NO